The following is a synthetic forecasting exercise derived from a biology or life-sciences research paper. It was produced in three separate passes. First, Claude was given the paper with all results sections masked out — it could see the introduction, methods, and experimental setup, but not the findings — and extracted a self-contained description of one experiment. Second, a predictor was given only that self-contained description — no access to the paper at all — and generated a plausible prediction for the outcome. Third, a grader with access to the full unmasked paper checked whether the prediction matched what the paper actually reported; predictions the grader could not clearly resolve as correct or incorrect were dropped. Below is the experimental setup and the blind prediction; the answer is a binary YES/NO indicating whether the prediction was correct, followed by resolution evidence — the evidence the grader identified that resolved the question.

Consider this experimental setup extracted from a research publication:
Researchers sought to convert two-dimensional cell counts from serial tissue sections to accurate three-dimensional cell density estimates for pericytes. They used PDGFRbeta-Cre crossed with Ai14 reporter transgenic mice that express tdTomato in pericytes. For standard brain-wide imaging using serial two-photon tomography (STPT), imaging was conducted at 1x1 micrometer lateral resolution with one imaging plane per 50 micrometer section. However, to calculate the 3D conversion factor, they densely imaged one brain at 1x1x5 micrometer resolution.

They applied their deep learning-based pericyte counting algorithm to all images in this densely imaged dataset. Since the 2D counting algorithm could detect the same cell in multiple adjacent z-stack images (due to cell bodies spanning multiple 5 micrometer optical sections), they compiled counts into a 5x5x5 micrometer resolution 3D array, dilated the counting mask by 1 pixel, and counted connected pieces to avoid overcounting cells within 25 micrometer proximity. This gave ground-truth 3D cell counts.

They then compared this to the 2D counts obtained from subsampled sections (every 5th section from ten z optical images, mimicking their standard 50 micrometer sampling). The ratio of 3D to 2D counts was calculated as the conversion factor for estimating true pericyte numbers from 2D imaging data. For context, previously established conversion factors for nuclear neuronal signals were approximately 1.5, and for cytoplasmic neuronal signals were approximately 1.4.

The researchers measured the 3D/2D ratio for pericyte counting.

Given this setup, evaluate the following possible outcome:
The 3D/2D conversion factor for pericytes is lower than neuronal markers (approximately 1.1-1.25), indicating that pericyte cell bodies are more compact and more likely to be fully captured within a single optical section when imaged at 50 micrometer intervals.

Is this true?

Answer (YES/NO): NO